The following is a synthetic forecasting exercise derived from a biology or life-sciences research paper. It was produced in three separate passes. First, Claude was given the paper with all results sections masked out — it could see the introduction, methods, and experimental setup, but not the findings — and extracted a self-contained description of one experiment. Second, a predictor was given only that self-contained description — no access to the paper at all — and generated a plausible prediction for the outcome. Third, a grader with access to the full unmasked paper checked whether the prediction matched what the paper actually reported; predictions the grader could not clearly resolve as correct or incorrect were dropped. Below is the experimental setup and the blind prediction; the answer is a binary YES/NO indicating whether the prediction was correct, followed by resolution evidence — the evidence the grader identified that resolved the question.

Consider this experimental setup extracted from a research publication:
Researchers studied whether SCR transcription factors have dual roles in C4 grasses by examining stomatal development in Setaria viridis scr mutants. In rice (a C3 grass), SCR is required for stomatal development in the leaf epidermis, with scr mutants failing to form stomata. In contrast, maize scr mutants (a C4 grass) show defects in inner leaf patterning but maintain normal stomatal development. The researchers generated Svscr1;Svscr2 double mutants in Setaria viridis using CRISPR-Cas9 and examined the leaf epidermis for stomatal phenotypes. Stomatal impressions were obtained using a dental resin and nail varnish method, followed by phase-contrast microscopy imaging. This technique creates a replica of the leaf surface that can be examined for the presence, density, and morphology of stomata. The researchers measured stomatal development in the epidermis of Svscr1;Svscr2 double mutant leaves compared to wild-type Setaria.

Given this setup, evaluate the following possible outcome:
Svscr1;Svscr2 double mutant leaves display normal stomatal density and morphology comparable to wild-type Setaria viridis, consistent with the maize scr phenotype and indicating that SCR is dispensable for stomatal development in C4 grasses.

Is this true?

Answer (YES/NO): NO